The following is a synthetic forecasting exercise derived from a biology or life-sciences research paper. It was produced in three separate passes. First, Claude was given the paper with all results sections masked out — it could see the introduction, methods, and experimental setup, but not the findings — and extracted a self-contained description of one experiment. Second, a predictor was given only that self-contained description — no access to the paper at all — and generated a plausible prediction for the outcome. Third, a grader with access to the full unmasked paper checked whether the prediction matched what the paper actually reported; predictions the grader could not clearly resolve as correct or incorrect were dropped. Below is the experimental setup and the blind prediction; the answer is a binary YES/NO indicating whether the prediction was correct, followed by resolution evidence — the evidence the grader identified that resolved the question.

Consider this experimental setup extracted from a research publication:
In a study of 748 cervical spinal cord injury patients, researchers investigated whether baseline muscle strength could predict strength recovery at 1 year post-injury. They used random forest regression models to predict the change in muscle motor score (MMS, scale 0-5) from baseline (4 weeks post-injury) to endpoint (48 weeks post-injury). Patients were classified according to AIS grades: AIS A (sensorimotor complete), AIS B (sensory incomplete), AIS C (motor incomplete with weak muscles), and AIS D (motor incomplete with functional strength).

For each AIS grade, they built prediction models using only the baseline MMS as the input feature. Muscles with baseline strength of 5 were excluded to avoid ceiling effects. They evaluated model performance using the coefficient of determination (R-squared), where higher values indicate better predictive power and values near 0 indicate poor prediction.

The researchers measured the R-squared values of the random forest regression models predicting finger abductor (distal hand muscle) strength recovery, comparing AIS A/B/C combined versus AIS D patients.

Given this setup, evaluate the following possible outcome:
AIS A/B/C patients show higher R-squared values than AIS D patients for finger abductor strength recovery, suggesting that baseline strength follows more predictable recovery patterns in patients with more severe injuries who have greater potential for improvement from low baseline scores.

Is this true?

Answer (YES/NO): NO